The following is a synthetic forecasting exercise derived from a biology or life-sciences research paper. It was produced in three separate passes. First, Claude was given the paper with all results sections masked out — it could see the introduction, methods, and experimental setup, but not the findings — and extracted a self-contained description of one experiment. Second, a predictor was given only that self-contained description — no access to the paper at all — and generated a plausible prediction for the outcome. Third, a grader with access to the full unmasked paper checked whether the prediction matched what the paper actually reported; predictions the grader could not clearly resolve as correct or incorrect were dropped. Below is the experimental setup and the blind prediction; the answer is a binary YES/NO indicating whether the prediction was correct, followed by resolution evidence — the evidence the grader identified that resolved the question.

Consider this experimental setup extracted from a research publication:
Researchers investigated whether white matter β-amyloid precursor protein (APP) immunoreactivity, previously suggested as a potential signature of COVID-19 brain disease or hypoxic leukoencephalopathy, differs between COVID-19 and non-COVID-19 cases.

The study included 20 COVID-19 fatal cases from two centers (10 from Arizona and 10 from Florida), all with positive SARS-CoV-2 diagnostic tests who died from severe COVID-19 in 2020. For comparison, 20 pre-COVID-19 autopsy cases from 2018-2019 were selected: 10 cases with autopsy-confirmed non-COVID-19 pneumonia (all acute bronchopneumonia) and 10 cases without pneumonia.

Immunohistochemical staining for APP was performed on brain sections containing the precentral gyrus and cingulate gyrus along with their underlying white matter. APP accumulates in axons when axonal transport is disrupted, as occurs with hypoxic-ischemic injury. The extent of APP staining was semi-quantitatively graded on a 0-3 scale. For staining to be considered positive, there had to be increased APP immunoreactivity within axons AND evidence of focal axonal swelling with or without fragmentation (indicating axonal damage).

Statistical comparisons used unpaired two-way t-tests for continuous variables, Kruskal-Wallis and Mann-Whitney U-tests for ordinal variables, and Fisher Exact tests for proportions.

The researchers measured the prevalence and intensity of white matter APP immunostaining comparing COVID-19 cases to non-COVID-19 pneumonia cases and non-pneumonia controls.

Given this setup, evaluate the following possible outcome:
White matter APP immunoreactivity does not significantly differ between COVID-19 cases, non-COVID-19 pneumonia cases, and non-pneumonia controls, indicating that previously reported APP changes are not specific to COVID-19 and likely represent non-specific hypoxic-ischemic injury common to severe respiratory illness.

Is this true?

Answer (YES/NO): NO